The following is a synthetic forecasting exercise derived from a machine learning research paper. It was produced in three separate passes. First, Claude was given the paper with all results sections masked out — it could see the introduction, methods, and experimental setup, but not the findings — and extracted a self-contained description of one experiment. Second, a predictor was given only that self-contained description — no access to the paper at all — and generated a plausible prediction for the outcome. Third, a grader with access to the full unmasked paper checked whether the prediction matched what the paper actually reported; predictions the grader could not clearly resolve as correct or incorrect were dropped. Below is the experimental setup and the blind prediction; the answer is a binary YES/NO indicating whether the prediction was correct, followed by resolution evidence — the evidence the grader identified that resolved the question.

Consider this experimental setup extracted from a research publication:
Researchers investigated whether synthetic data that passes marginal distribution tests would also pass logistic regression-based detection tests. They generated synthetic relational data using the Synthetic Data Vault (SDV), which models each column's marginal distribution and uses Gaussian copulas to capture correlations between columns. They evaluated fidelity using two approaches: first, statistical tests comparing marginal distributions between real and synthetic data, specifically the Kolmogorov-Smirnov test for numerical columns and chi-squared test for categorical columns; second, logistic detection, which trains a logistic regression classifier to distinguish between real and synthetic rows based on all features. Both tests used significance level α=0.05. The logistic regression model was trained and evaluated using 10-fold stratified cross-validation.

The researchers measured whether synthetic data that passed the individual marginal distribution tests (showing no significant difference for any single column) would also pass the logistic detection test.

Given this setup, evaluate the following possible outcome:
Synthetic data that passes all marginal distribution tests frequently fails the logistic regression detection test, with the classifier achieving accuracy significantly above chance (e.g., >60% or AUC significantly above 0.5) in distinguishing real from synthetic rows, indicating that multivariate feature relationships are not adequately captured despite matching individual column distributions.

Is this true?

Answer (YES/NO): NO